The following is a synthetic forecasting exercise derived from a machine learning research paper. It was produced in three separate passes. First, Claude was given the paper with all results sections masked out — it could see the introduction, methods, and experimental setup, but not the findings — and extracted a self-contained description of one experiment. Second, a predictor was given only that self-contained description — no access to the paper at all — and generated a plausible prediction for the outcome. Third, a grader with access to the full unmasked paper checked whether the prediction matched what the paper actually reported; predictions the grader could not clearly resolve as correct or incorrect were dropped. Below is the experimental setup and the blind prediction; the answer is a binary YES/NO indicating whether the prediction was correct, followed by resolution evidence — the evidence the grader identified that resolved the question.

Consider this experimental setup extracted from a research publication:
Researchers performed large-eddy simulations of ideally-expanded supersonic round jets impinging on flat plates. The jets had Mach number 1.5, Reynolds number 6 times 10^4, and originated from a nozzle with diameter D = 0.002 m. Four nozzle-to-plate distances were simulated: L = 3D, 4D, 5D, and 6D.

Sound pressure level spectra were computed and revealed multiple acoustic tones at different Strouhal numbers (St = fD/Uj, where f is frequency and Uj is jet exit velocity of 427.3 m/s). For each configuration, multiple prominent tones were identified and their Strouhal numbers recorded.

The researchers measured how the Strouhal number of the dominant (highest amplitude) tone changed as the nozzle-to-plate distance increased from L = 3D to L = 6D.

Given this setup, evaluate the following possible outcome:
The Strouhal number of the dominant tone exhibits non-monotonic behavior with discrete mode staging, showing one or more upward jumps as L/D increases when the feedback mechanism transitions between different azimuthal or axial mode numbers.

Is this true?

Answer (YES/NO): NO